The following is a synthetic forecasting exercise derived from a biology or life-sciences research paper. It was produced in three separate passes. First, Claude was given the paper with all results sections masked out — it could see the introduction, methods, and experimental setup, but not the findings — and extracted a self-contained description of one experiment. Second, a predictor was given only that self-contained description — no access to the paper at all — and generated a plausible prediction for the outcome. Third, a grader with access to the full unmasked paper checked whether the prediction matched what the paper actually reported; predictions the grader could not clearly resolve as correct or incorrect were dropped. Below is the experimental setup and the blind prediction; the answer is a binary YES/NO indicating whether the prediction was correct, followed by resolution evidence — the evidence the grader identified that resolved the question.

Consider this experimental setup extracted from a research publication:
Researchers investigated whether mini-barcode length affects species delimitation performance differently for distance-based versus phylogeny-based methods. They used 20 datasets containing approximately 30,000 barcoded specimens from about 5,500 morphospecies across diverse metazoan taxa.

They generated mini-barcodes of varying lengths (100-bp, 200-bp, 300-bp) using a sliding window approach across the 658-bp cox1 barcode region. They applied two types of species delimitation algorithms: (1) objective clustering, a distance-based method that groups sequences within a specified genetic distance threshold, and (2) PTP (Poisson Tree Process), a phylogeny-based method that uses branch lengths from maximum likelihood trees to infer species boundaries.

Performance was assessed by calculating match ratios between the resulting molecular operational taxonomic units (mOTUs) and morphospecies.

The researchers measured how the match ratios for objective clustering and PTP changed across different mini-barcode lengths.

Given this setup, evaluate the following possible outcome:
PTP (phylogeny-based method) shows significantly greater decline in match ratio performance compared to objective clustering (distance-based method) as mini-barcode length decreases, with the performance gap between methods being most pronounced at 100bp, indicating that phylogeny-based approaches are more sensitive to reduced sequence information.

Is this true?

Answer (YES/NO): YES